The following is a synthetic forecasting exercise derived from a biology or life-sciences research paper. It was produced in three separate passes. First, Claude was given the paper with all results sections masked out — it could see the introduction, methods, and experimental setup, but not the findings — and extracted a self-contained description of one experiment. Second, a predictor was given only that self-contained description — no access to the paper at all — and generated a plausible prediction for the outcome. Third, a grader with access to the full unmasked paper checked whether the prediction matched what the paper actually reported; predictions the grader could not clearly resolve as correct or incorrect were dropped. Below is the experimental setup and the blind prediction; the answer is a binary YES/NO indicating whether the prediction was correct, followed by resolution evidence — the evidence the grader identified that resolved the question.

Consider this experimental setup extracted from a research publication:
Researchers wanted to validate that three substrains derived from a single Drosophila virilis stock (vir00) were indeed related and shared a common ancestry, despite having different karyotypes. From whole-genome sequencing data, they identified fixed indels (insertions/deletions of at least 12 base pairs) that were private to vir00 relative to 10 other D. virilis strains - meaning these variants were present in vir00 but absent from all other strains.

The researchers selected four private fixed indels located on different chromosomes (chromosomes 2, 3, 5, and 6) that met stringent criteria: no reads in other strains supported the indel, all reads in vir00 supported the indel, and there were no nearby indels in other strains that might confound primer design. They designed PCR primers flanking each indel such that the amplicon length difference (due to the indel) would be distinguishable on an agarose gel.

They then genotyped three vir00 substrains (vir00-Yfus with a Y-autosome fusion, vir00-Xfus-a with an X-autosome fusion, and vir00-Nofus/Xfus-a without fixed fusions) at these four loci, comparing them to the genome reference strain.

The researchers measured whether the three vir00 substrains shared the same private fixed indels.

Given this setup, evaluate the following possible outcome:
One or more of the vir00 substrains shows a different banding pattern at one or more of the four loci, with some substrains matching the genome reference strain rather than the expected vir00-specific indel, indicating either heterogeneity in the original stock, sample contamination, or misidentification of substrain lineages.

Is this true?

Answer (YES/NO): NO